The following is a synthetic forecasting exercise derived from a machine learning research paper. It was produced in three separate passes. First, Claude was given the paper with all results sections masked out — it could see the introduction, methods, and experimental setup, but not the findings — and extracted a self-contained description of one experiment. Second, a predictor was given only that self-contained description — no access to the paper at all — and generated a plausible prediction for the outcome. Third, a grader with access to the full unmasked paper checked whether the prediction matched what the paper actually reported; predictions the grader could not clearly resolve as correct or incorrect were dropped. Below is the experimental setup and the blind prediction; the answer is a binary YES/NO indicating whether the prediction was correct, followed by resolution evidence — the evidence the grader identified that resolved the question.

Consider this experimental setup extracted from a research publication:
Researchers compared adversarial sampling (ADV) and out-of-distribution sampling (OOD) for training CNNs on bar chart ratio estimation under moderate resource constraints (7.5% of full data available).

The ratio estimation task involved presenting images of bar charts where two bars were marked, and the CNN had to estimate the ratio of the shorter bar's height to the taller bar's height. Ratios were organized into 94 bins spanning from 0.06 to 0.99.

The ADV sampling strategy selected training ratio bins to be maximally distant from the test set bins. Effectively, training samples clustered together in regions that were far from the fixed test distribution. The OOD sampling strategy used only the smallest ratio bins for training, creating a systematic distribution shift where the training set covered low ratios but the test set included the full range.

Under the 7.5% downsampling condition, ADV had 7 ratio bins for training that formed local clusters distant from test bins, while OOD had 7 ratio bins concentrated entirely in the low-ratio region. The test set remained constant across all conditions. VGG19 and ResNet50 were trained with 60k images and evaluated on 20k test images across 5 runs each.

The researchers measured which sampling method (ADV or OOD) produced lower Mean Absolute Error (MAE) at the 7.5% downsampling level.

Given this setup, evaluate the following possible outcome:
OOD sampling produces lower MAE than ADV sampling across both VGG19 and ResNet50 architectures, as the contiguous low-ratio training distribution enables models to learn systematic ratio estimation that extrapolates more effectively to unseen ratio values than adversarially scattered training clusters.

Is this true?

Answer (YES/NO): NO